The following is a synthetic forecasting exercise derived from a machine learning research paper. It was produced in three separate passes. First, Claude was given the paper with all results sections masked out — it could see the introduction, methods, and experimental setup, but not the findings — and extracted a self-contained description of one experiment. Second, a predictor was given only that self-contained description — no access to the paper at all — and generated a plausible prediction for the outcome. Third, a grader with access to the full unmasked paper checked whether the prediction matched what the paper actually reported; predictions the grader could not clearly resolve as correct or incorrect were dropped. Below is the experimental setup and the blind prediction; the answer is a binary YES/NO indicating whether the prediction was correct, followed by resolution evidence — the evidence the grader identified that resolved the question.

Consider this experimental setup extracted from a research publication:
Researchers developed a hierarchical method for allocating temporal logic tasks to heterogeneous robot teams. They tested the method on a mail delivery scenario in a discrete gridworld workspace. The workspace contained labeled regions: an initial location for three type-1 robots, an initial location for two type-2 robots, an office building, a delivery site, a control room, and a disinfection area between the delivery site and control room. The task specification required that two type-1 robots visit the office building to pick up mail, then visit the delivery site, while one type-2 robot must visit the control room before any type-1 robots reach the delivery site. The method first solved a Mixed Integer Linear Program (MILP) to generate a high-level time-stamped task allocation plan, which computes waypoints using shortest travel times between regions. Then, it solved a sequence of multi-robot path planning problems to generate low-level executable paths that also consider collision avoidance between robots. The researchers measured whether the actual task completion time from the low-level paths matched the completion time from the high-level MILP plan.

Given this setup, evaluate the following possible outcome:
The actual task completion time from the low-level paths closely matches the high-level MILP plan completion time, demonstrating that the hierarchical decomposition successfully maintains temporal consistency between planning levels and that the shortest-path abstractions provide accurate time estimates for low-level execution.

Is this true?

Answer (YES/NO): NO